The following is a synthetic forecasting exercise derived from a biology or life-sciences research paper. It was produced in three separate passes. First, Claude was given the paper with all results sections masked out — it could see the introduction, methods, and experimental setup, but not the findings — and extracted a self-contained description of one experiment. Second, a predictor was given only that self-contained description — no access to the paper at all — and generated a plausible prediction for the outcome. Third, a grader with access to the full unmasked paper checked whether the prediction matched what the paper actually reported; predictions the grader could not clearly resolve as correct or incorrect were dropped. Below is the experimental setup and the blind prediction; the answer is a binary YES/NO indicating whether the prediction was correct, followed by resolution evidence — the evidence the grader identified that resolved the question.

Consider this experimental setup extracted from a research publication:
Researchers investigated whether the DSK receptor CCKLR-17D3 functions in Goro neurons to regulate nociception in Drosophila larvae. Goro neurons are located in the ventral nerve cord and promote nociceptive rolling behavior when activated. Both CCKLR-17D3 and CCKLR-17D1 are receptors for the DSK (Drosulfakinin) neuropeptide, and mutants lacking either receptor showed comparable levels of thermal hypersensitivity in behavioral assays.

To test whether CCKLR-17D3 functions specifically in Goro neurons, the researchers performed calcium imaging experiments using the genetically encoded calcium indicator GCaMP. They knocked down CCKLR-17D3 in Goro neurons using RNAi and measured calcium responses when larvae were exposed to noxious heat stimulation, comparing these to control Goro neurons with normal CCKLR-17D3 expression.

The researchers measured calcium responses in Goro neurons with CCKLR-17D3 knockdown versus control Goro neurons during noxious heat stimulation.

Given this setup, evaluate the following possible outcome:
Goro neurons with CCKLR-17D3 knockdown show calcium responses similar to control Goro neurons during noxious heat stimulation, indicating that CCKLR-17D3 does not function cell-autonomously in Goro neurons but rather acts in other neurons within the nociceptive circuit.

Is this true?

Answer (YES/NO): YES